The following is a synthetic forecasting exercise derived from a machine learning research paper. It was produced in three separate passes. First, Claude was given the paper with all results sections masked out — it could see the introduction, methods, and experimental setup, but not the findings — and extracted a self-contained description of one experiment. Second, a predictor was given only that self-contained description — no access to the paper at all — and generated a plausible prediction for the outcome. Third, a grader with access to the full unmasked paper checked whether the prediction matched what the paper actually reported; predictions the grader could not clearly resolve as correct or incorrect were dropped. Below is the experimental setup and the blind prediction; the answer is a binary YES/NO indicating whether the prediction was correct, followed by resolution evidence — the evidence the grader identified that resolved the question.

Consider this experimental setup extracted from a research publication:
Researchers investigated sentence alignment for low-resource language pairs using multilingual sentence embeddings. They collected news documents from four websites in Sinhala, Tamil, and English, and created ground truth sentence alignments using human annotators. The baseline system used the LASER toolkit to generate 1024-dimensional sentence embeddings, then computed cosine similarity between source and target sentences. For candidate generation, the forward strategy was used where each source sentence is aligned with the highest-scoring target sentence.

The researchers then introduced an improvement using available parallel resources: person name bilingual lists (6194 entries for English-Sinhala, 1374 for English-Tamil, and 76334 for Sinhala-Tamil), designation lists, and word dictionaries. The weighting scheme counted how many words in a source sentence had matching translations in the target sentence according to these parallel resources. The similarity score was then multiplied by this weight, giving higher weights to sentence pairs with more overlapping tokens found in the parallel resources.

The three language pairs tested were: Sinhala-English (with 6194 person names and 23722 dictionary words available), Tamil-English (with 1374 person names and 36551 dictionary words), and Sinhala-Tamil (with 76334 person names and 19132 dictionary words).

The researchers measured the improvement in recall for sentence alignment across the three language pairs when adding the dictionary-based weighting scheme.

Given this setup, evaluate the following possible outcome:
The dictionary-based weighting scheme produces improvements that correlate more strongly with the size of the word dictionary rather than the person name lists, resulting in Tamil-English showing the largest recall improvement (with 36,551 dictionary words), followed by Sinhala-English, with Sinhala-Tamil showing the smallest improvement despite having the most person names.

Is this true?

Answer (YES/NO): NO